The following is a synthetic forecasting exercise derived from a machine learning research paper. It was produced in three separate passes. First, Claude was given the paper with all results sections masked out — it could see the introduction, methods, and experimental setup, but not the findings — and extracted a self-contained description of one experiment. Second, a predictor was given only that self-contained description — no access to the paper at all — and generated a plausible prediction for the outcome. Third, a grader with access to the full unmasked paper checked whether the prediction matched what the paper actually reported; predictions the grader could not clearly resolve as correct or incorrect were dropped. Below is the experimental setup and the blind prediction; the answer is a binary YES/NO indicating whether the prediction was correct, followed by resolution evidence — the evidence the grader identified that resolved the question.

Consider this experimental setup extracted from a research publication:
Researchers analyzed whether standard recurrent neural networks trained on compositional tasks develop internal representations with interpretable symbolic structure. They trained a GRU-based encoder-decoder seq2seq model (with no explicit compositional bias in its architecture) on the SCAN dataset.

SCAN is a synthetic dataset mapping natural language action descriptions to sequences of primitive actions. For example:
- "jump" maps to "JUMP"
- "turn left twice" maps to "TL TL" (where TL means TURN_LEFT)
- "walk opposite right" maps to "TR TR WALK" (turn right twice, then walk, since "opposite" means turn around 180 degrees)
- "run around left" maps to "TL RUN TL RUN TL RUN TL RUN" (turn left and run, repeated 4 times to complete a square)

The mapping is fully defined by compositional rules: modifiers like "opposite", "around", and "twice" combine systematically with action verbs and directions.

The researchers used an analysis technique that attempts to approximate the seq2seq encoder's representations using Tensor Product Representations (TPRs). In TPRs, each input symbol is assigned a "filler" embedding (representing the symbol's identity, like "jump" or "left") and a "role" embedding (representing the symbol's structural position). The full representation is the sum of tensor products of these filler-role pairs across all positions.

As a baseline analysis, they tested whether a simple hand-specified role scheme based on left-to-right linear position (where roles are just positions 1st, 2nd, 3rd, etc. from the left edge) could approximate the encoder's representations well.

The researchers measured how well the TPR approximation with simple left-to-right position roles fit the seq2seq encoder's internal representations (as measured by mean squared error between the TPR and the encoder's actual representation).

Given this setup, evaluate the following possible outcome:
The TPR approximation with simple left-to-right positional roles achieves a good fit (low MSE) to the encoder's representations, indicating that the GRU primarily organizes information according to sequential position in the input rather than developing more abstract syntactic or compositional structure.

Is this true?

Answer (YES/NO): NO